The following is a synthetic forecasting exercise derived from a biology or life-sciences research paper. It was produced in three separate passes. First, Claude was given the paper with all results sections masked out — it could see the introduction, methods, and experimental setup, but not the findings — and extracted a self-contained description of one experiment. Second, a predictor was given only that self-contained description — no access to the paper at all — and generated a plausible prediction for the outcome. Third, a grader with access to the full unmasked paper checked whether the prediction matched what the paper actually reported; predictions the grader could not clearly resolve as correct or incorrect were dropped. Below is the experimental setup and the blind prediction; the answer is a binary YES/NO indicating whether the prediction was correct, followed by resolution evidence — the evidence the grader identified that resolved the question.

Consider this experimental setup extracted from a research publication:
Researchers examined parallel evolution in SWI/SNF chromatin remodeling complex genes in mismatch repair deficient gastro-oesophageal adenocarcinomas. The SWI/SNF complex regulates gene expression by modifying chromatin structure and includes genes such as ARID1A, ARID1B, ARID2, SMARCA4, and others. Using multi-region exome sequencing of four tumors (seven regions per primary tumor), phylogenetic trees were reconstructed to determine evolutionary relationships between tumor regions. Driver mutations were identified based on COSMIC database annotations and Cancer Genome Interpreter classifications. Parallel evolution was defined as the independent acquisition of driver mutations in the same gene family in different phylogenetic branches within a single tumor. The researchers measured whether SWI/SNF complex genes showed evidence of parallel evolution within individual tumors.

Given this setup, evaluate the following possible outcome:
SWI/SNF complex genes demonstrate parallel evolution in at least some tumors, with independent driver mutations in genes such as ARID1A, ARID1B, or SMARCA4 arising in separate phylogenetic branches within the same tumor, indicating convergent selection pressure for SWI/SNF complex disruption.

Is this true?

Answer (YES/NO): YES